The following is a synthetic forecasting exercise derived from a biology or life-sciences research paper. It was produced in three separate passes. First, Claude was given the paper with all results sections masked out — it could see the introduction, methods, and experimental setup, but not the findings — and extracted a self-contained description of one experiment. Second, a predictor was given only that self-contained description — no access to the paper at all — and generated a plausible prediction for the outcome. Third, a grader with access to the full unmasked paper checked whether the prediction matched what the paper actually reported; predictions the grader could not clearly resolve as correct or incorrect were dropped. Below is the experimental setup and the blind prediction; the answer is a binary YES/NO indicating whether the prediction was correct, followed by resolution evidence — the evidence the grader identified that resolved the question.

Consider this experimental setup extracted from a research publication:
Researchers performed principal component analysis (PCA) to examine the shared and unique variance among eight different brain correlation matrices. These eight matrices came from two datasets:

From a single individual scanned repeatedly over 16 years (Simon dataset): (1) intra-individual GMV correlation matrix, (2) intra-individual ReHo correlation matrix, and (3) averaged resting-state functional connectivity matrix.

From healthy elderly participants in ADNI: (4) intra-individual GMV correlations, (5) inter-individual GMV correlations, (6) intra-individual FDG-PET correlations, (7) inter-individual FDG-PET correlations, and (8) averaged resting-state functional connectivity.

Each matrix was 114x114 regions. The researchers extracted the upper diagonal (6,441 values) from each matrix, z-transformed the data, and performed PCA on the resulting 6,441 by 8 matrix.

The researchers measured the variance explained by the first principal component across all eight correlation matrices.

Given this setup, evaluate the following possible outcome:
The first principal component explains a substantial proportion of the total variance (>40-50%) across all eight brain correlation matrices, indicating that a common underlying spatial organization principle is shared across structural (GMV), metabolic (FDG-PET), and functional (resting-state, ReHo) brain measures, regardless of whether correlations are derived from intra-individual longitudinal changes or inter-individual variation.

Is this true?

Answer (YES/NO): YES